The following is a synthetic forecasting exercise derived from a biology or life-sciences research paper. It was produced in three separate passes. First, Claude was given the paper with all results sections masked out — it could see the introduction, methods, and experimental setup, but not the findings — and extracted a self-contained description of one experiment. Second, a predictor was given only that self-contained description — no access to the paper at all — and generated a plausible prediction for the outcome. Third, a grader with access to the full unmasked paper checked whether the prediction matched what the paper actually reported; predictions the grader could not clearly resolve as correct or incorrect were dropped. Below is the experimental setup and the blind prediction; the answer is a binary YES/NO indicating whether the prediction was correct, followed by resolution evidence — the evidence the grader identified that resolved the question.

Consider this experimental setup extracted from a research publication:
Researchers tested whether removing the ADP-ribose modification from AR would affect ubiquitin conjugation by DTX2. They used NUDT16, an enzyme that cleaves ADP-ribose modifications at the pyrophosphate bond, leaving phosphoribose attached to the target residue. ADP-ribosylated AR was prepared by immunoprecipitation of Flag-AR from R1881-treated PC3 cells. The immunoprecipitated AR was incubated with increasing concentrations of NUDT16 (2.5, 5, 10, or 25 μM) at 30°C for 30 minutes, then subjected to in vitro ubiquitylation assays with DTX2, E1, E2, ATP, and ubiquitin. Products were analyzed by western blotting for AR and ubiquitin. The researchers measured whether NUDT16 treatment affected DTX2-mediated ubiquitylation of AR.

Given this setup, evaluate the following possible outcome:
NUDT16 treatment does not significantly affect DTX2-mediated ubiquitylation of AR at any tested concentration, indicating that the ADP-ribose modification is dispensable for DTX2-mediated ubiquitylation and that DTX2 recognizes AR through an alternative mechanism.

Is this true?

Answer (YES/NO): NO